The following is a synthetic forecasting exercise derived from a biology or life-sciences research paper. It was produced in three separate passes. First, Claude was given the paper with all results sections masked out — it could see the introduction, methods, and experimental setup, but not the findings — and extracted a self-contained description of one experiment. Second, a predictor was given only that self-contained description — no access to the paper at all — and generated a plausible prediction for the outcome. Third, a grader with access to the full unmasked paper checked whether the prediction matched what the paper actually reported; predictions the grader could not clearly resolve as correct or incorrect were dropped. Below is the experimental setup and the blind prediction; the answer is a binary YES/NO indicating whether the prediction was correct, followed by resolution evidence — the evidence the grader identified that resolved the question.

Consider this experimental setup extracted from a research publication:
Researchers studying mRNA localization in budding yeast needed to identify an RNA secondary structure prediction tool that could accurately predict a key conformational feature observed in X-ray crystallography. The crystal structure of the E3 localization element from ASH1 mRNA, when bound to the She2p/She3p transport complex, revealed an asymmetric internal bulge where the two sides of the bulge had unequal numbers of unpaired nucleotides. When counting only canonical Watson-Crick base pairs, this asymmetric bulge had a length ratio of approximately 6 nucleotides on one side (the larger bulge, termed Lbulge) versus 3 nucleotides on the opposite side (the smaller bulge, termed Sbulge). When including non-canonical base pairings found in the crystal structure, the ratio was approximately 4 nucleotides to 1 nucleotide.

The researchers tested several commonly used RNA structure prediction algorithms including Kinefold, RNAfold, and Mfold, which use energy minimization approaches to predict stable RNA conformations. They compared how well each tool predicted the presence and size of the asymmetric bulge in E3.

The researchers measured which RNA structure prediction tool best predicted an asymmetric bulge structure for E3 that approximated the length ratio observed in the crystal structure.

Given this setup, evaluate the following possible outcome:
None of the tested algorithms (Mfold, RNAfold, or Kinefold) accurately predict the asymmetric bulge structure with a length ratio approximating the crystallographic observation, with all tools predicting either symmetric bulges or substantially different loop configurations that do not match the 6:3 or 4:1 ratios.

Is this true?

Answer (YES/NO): NO